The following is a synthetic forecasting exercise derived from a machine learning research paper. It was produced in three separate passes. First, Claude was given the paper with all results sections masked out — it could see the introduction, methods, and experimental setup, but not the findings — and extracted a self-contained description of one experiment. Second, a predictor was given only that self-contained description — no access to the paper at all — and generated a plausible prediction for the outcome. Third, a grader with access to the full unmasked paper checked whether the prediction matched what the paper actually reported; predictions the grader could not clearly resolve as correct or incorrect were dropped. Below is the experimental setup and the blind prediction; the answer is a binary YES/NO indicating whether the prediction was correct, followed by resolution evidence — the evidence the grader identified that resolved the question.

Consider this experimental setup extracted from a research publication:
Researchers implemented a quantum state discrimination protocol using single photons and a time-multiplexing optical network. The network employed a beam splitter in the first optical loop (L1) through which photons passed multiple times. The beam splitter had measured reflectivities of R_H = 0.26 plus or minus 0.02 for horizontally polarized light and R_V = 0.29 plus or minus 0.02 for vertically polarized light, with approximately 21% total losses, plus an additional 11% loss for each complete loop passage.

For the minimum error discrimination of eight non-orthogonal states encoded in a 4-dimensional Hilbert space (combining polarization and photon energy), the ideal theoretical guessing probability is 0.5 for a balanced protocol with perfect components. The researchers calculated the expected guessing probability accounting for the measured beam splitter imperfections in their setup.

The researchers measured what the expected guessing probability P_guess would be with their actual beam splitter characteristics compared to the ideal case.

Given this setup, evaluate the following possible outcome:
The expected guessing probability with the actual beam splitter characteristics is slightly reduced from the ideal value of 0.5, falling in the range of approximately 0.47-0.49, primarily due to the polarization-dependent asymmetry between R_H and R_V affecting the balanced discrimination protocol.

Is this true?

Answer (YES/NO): YES